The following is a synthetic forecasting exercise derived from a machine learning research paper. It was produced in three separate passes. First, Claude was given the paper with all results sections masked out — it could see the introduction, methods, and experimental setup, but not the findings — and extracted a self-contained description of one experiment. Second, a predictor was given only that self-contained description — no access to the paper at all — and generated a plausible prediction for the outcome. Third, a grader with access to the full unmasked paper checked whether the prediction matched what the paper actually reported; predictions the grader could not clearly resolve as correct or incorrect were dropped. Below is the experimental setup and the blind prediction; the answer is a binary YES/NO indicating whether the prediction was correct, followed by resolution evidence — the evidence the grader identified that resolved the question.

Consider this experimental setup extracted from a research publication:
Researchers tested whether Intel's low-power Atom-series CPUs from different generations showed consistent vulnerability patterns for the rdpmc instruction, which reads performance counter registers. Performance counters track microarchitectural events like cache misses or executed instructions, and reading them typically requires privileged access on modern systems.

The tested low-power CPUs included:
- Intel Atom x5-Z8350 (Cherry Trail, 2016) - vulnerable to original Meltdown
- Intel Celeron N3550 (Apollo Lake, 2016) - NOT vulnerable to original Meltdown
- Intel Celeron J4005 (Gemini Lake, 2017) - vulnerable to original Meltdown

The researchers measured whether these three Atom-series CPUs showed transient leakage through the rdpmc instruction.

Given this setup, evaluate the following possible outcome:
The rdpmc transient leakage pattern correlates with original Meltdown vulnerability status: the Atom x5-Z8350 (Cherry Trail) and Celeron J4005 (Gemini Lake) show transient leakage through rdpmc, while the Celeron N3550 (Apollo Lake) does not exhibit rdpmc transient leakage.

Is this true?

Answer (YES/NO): NO